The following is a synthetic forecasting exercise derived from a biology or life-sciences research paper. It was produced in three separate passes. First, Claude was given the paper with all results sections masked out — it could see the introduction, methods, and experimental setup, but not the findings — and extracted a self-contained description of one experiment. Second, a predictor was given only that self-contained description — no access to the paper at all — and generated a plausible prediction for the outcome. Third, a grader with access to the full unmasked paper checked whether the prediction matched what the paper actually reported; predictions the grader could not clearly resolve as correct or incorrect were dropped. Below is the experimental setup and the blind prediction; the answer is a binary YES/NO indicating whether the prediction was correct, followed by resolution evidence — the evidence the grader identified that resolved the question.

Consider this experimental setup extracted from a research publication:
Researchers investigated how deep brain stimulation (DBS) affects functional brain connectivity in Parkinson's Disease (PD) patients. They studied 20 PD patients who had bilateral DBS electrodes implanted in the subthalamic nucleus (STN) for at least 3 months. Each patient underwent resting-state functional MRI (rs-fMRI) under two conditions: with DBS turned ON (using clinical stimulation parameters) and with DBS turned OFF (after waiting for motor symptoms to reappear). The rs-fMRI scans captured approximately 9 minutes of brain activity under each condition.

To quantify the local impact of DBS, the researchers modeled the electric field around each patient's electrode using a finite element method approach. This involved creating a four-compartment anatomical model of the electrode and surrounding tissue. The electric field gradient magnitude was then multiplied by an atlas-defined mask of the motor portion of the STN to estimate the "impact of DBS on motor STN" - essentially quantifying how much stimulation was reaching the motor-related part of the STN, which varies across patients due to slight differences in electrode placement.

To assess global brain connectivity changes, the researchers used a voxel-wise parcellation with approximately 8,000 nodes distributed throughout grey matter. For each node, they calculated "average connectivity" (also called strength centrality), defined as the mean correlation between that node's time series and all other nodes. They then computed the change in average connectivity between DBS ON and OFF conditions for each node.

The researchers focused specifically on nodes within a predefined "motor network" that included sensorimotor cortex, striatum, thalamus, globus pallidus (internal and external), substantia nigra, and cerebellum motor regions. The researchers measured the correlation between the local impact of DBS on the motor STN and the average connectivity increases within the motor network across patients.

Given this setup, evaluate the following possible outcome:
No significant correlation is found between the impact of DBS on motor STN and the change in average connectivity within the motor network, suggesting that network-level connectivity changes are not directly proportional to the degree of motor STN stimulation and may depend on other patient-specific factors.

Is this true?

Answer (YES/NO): NO